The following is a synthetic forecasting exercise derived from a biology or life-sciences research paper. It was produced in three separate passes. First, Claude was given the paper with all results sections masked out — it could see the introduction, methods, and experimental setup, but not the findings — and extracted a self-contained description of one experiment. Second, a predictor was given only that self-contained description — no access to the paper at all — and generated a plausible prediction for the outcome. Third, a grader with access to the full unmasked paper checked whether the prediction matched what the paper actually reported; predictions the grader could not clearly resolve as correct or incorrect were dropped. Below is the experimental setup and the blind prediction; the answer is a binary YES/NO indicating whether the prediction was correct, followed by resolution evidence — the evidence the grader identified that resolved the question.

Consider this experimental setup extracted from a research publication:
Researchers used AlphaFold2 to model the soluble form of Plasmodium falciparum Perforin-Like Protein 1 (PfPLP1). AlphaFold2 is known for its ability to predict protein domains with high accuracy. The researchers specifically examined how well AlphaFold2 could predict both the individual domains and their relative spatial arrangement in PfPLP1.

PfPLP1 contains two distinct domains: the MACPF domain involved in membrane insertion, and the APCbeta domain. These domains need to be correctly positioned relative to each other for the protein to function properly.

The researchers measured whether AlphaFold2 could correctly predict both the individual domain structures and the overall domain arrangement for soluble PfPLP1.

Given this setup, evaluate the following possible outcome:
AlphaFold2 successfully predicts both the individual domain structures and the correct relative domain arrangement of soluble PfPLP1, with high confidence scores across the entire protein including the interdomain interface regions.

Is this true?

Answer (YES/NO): NO